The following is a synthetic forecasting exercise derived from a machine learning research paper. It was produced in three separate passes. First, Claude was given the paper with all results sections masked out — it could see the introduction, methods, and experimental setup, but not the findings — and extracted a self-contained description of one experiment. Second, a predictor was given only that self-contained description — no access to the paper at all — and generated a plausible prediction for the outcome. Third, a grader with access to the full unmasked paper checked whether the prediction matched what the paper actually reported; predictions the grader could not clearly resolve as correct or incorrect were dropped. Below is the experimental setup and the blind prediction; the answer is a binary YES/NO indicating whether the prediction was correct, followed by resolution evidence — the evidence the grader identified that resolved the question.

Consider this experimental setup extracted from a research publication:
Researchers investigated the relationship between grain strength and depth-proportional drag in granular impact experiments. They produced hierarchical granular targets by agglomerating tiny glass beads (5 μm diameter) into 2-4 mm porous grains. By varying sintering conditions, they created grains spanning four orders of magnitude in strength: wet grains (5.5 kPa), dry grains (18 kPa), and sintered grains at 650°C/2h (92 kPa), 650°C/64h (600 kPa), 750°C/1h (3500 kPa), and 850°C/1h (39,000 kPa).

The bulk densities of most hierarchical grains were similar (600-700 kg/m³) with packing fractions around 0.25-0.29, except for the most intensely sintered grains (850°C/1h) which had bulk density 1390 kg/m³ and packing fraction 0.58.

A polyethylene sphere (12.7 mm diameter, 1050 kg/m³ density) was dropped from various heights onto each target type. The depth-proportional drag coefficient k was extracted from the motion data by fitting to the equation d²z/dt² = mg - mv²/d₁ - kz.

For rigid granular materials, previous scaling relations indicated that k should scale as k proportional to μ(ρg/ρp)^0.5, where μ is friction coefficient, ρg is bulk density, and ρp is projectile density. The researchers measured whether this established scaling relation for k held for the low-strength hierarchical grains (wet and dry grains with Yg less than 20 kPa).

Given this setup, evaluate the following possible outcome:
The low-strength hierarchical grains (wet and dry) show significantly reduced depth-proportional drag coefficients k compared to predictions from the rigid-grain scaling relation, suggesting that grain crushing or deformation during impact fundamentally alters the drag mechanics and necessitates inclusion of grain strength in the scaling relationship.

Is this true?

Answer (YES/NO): NO